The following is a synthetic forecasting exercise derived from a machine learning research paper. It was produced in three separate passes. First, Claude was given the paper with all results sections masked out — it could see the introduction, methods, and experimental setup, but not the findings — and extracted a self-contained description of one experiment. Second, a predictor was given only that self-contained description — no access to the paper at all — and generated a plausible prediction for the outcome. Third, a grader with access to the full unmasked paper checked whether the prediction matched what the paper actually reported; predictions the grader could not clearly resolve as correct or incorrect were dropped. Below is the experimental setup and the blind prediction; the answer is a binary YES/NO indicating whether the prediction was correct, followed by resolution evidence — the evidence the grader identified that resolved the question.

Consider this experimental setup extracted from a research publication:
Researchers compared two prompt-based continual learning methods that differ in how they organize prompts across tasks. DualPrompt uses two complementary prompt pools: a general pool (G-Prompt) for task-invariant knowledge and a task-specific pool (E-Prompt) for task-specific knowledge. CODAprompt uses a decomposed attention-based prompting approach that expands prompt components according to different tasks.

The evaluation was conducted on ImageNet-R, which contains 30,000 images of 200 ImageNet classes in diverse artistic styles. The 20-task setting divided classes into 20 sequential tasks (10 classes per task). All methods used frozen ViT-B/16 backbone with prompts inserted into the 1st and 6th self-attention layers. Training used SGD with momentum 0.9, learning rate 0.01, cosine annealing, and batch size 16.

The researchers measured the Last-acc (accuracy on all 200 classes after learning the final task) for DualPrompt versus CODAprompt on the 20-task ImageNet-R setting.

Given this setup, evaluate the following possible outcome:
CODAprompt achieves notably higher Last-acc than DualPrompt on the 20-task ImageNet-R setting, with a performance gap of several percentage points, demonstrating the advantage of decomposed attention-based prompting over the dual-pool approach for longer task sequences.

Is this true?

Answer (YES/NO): NO